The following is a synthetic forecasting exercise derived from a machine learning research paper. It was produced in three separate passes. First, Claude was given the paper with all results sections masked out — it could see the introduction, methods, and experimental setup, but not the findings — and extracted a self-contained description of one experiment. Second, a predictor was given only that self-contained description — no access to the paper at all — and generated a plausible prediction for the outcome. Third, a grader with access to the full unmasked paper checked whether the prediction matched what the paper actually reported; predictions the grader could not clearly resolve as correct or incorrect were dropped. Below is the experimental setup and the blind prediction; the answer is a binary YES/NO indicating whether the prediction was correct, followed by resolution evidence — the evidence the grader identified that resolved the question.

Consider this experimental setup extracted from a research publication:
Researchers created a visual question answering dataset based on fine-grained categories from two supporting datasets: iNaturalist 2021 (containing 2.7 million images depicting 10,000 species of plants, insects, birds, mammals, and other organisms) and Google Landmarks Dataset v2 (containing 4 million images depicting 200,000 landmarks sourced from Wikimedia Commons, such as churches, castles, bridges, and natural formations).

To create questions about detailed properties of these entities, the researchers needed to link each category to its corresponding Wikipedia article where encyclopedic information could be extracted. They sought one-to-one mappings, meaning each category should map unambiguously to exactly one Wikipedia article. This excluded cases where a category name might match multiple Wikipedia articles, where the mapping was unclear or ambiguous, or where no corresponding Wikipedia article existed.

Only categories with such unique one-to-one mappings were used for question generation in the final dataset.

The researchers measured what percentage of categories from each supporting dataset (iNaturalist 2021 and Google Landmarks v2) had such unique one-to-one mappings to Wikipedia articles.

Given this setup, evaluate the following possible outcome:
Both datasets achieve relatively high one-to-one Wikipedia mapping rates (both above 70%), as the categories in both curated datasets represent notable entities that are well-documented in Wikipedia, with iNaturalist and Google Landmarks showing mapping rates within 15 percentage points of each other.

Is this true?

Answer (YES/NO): NO